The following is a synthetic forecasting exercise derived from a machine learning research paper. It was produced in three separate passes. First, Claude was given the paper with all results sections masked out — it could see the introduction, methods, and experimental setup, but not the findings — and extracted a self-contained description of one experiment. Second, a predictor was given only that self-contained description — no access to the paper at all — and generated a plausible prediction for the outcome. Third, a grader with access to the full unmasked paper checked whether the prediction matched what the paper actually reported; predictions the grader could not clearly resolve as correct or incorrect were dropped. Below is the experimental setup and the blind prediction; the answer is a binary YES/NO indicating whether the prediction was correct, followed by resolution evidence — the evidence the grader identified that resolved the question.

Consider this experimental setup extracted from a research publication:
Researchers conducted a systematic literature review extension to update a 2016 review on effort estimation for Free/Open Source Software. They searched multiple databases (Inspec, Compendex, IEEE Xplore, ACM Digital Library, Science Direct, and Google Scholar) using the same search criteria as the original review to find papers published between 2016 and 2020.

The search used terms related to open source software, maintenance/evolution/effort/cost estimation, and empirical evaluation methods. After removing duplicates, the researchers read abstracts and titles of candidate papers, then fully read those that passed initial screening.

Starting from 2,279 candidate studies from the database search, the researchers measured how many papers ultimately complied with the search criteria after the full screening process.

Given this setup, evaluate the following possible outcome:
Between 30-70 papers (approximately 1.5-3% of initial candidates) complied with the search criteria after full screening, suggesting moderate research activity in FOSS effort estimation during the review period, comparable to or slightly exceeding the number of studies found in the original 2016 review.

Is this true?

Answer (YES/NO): NO